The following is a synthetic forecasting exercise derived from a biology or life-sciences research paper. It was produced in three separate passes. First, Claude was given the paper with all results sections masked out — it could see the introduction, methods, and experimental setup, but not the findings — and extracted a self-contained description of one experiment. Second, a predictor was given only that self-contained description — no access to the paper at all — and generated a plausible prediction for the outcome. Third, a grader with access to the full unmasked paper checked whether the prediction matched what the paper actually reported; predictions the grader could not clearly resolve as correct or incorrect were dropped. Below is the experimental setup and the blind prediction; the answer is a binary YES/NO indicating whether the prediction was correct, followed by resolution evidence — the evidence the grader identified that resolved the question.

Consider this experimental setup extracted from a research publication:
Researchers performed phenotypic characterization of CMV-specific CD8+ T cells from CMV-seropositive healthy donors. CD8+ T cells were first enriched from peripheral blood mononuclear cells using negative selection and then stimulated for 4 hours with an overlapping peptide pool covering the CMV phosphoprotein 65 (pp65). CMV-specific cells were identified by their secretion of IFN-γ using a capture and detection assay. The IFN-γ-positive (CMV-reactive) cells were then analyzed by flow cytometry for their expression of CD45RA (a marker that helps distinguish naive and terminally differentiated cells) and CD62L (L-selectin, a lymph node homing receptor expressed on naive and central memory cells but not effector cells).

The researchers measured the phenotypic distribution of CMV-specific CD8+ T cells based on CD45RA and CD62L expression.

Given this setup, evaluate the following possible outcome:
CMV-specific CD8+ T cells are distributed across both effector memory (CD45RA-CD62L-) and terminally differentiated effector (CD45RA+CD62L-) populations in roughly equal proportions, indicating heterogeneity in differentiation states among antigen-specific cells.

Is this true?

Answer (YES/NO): NO